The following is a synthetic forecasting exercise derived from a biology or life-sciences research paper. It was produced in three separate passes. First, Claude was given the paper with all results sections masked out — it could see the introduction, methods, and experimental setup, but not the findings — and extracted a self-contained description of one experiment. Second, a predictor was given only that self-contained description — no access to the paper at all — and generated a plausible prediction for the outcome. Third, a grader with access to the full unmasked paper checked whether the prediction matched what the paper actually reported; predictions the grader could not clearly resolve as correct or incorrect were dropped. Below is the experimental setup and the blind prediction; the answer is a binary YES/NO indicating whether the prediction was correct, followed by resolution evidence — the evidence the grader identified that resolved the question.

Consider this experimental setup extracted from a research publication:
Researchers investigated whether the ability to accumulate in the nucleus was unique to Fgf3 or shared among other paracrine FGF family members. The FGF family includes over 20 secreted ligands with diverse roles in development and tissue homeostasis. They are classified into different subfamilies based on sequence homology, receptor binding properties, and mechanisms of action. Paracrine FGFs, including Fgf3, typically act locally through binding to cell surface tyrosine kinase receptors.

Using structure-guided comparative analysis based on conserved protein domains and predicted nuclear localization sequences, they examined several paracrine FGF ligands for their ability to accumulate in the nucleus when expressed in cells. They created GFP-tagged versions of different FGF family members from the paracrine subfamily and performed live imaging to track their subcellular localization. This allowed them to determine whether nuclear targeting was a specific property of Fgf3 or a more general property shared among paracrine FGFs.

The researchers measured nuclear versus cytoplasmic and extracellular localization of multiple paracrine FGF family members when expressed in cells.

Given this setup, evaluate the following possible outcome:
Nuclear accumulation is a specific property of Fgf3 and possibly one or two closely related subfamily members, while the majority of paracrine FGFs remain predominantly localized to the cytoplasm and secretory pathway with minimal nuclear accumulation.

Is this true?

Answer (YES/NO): NO